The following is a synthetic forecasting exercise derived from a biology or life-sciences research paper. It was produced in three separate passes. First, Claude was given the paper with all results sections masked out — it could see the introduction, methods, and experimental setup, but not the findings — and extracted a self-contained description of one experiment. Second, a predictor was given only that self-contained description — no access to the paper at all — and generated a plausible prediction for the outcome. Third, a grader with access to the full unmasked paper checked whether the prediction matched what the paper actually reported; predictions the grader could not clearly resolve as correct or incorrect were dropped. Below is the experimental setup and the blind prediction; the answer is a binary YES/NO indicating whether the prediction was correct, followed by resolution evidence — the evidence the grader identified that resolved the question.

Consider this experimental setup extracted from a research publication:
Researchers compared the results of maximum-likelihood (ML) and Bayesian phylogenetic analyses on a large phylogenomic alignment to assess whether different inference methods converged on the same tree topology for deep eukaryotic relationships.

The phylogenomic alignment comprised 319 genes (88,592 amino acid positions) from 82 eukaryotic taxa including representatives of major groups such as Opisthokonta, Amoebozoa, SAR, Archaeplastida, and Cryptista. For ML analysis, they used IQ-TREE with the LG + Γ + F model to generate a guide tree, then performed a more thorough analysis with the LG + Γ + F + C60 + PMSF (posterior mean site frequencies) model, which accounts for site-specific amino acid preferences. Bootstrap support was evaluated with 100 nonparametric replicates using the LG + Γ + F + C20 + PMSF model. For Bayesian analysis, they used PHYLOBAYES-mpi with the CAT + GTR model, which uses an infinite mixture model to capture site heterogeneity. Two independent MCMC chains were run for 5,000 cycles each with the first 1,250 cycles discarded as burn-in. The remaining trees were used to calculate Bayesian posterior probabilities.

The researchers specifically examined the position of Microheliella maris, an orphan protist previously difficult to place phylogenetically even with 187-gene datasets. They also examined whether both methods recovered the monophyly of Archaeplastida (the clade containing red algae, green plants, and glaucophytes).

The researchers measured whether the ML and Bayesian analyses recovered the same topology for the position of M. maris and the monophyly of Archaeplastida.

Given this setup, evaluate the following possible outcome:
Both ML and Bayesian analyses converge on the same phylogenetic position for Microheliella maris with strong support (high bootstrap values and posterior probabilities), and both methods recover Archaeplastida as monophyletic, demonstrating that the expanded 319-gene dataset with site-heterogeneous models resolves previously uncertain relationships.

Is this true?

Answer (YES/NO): YES